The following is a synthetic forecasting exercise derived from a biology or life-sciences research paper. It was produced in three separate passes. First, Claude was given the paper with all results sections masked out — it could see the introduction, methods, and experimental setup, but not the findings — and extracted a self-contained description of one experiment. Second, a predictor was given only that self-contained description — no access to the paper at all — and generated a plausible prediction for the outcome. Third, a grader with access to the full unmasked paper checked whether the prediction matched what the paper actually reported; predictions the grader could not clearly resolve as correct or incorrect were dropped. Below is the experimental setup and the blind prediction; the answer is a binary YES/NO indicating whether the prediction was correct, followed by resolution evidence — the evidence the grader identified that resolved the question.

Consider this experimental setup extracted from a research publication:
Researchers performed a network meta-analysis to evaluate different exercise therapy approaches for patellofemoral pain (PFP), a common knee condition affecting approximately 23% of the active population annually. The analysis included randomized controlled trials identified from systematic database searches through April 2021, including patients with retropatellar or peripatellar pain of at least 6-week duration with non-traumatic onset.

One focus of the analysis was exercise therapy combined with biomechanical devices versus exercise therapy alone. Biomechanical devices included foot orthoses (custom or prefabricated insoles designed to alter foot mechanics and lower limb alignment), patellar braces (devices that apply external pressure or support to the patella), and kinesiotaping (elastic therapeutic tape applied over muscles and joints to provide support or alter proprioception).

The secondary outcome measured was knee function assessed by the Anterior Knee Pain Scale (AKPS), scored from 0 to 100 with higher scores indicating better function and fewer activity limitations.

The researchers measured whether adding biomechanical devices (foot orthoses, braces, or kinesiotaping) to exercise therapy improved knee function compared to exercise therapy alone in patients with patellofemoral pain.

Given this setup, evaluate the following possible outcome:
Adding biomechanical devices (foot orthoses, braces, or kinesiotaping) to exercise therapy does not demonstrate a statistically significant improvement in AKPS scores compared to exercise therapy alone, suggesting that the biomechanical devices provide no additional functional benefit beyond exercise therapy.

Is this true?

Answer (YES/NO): NO